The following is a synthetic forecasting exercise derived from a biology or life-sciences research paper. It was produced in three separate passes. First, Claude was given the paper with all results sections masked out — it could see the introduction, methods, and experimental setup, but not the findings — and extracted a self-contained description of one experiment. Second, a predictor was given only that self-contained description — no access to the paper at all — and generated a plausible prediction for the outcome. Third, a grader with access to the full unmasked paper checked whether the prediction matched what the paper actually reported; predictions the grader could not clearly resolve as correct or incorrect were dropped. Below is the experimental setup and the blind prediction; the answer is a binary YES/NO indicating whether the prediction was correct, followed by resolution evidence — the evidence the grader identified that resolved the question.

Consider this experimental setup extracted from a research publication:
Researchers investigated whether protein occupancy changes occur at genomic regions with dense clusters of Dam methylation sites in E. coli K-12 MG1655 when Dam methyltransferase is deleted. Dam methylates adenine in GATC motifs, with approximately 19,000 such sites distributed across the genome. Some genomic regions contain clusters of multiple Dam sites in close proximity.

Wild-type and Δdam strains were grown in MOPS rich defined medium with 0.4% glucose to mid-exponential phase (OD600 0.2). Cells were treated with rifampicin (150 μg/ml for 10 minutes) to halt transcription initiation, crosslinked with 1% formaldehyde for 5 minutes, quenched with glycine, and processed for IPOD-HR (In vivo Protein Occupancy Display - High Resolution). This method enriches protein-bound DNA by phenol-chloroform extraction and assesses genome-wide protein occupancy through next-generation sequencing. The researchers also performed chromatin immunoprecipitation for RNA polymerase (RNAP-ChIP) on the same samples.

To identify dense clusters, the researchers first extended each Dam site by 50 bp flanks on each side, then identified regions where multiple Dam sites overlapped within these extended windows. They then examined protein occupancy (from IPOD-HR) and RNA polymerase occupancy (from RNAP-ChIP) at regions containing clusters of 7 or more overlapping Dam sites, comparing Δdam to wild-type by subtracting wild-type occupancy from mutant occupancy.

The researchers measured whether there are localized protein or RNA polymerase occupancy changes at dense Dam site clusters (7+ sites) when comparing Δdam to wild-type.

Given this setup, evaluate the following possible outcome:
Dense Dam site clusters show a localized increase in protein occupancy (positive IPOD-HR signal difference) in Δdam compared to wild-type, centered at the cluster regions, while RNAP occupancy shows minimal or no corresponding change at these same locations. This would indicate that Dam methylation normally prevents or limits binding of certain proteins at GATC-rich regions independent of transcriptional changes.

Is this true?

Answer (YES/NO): NO